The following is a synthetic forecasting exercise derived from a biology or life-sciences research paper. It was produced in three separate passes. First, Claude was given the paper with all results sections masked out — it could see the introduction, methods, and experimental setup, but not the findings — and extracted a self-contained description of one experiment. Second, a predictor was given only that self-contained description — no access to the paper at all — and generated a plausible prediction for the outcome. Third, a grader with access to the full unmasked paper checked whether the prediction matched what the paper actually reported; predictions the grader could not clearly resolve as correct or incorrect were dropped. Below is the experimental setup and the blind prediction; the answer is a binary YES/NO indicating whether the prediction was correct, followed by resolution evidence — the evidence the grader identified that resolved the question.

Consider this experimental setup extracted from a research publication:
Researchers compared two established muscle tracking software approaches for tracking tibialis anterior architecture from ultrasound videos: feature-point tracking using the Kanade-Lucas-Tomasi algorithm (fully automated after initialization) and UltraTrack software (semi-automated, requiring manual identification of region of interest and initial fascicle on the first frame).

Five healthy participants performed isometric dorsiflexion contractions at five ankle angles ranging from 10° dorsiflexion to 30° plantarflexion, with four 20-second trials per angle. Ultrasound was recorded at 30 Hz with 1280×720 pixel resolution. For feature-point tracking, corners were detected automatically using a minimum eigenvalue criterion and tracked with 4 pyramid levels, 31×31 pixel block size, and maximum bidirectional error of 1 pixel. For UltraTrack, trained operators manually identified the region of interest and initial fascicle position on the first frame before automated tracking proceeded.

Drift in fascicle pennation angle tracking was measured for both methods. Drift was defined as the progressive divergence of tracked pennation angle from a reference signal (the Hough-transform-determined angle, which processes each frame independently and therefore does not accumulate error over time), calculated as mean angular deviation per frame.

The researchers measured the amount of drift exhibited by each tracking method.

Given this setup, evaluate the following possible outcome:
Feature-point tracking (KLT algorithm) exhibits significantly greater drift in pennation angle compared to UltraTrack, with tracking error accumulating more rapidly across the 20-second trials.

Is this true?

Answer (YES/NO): NO